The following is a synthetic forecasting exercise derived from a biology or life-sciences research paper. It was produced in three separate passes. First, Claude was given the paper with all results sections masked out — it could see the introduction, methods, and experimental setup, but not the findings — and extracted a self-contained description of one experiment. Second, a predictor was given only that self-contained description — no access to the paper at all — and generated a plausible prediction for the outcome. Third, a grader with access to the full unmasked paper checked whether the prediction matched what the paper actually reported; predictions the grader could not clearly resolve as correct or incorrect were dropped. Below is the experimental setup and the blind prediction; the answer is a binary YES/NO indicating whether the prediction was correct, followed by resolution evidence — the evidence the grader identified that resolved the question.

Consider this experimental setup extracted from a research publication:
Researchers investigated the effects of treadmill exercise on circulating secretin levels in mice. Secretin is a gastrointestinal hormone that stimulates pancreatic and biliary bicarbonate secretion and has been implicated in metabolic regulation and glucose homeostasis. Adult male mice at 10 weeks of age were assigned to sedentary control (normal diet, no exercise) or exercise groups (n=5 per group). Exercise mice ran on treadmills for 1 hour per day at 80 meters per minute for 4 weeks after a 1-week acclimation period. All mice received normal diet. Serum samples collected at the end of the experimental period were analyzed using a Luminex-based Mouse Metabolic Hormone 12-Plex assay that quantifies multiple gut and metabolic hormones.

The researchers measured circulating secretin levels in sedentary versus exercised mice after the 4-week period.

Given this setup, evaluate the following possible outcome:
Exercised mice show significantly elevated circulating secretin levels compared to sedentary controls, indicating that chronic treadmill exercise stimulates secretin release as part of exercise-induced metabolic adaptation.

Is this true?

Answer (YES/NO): YES